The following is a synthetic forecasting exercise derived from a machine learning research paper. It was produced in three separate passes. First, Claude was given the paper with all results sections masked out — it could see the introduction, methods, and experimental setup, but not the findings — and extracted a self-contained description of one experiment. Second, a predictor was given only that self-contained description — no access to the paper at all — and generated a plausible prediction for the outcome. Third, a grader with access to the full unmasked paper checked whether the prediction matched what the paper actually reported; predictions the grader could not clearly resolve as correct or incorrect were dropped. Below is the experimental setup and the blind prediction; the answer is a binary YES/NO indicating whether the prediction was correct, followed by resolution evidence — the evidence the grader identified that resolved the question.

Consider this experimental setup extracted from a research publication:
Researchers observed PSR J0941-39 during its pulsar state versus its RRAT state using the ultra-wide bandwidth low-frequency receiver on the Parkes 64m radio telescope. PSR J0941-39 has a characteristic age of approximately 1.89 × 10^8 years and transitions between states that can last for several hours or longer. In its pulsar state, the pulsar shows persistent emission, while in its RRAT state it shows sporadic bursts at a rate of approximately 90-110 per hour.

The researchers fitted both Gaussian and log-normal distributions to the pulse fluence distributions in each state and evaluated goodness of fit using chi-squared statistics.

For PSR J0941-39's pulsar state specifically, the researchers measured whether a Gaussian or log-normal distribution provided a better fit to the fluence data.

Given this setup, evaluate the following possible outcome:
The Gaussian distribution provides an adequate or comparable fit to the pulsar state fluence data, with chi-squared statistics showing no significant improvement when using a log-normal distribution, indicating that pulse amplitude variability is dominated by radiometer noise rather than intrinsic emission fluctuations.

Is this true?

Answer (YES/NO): YES